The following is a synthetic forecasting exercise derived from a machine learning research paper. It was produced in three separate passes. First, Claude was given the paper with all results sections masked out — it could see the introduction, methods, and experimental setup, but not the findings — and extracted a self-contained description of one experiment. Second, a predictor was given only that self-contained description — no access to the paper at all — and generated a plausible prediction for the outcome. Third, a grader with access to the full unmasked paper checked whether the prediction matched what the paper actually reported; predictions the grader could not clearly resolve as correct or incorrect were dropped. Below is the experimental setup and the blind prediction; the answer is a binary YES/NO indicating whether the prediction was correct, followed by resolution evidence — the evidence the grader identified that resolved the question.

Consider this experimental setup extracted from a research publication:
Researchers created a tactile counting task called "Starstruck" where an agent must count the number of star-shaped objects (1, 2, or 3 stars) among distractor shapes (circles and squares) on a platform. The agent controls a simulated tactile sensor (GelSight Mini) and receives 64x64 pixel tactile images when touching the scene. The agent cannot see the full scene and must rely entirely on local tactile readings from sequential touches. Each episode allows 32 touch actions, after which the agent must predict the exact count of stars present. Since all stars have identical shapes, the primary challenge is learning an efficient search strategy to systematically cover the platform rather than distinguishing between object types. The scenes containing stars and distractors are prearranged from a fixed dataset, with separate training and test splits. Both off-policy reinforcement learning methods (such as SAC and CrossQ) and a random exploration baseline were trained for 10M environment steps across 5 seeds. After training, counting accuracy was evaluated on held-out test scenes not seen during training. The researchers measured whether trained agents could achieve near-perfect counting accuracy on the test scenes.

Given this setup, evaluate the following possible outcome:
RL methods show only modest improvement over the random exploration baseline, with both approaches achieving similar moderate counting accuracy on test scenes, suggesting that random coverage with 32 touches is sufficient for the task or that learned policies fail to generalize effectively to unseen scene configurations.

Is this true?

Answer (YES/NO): NO